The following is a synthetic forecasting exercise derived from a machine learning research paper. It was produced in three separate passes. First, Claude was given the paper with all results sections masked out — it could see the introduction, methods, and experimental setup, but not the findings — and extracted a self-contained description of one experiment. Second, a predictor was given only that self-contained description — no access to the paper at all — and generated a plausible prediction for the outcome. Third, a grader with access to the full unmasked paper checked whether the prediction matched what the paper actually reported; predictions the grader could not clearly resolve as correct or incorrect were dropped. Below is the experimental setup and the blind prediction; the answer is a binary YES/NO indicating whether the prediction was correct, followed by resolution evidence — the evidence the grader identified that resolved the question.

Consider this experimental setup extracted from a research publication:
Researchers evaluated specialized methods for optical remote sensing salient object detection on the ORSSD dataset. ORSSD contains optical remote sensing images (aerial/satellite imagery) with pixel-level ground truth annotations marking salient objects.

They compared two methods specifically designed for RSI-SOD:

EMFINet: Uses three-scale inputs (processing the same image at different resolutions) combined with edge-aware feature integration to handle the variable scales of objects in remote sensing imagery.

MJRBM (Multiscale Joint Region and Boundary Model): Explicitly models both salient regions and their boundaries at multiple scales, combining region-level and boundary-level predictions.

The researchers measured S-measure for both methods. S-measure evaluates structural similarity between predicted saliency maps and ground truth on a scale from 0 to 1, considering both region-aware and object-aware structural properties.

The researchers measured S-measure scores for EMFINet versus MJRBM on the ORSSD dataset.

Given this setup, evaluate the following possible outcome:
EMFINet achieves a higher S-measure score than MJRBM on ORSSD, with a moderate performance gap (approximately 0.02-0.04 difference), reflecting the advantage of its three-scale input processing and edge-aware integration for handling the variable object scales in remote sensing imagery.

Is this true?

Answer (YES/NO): NO